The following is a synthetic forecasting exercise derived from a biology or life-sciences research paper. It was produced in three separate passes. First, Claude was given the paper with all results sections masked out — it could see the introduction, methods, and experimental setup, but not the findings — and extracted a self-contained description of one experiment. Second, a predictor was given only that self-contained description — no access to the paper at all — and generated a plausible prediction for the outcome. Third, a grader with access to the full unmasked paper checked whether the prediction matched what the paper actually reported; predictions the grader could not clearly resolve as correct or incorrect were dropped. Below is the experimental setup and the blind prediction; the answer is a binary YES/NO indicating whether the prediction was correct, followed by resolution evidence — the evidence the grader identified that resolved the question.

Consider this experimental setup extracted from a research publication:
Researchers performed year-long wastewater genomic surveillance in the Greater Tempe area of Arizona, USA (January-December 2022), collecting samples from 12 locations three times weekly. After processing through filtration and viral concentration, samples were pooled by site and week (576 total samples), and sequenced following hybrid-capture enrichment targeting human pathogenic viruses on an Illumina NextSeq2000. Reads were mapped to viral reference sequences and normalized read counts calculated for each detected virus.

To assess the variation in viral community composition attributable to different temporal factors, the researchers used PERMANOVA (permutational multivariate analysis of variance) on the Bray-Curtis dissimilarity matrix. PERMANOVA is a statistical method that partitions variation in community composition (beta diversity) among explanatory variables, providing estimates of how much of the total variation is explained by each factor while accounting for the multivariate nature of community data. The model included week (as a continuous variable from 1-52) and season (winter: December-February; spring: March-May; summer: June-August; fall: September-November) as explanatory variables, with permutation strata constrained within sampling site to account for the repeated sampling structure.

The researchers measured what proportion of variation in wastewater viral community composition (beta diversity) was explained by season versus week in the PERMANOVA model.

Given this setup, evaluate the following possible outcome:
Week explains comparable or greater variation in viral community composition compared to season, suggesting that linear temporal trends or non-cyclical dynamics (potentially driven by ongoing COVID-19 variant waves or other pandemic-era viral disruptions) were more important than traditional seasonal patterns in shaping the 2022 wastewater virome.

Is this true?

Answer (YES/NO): NO